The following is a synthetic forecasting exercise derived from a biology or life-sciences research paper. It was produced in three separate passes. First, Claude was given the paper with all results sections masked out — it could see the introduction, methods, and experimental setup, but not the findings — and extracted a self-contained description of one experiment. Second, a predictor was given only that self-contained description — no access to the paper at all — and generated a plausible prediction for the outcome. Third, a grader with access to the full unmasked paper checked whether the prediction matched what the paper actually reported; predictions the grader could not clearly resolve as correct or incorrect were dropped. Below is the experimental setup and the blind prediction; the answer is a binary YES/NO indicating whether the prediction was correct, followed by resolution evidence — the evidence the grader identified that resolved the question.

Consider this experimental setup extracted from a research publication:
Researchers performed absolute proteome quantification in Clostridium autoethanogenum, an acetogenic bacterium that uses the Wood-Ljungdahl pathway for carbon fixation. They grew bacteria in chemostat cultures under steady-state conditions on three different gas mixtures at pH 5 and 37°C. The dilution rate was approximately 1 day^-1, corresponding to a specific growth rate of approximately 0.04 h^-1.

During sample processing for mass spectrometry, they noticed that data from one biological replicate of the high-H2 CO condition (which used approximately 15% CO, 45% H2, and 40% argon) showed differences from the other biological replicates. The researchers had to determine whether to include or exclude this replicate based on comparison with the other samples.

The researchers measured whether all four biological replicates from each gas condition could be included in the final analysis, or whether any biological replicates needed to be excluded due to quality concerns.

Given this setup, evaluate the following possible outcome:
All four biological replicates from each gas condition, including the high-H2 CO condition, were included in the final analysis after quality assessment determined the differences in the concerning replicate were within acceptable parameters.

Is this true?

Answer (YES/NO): NO